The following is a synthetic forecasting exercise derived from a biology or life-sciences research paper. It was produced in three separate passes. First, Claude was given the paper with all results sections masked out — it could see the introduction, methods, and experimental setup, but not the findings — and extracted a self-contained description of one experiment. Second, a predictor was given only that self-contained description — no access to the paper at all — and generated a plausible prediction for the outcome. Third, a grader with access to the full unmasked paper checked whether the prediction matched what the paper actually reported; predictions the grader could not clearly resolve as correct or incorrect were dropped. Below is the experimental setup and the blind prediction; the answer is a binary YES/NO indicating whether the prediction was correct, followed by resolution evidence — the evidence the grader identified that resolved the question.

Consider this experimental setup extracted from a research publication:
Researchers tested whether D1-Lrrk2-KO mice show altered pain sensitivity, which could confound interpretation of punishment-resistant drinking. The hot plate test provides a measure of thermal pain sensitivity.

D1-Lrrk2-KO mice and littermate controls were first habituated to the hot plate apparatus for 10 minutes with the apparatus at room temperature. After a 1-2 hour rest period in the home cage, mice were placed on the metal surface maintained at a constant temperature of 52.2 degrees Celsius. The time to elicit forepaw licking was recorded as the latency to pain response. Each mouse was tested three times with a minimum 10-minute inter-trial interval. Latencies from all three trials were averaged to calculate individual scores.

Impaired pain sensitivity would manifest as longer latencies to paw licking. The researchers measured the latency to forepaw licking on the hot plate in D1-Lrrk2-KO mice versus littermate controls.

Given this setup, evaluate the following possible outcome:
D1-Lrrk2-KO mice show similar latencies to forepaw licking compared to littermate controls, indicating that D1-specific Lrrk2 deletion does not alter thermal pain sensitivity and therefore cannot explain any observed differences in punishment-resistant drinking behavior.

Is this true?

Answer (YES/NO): YES